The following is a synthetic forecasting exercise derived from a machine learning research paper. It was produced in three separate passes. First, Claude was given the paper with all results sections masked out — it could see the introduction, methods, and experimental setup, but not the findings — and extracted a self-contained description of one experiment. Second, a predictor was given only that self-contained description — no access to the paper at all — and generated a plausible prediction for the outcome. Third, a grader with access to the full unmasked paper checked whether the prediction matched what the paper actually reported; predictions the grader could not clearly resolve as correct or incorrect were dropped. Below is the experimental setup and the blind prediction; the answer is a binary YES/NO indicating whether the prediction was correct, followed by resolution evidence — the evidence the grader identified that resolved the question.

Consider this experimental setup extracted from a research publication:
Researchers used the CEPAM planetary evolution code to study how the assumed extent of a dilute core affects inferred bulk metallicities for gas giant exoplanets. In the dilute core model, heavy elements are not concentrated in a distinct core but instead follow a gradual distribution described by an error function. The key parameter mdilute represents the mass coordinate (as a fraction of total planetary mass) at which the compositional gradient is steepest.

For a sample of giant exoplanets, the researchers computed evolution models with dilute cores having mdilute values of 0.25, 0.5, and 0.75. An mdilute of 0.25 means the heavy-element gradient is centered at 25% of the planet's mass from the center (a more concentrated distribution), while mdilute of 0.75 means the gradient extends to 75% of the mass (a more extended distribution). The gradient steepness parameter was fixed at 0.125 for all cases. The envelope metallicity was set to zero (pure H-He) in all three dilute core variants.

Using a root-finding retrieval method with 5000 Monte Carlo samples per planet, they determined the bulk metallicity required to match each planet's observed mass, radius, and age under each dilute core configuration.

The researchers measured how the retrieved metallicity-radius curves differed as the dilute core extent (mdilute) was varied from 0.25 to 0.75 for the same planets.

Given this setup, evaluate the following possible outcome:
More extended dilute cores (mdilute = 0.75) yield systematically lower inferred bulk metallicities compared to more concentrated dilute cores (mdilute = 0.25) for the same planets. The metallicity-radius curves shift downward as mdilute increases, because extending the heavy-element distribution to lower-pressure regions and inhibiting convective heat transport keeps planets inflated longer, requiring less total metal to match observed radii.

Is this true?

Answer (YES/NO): NO